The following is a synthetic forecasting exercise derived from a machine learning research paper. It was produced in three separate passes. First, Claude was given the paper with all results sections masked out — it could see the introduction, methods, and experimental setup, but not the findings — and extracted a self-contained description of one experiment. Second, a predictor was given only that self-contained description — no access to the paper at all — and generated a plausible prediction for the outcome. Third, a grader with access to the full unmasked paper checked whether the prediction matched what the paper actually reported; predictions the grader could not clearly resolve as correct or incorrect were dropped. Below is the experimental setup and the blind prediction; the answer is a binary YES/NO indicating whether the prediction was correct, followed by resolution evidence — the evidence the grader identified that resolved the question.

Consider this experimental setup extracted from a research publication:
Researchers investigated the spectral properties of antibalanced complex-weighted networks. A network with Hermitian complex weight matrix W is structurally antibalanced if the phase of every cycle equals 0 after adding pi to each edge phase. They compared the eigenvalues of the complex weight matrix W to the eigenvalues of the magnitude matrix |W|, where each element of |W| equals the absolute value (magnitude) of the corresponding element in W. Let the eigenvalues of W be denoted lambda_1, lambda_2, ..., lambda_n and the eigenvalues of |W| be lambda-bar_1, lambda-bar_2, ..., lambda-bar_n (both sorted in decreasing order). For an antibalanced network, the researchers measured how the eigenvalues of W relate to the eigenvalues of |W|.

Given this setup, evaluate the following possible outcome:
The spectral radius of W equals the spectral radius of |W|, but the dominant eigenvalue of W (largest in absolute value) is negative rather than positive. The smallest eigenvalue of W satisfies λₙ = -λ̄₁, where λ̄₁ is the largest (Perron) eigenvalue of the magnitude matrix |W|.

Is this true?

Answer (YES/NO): YES